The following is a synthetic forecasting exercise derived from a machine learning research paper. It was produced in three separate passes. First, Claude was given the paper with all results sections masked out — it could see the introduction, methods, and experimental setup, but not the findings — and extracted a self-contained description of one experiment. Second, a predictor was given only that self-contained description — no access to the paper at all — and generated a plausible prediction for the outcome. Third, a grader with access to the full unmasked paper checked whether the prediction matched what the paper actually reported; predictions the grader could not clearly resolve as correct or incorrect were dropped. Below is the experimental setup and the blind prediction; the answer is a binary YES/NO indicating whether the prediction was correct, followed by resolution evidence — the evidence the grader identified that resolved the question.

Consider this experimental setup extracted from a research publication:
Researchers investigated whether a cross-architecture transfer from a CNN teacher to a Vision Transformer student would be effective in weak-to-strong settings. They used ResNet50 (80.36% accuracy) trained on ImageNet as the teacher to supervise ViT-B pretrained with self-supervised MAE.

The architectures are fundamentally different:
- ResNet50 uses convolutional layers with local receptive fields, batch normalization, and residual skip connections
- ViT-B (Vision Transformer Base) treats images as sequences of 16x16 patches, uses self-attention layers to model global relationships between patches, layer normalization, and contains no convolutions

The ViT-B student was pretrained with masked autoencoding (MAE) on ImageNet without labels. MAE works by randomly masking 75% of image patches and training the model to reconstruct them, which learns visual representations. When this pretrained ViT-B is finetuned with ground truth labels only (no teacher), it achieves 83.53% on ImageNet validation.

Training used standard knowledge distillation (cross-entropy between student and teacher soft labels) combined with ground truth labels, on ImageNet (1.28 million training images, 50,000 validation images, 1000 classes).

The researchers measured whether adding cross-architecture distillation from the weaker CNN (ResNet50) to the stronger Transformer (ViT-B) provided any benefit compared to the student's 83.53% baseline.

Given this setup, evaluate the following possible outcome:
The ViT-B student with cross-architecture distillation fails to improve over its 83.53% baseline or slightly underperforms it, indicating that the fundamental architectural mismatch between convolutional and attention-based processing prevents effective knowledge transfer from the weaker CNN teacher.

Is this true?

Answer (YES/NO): NO